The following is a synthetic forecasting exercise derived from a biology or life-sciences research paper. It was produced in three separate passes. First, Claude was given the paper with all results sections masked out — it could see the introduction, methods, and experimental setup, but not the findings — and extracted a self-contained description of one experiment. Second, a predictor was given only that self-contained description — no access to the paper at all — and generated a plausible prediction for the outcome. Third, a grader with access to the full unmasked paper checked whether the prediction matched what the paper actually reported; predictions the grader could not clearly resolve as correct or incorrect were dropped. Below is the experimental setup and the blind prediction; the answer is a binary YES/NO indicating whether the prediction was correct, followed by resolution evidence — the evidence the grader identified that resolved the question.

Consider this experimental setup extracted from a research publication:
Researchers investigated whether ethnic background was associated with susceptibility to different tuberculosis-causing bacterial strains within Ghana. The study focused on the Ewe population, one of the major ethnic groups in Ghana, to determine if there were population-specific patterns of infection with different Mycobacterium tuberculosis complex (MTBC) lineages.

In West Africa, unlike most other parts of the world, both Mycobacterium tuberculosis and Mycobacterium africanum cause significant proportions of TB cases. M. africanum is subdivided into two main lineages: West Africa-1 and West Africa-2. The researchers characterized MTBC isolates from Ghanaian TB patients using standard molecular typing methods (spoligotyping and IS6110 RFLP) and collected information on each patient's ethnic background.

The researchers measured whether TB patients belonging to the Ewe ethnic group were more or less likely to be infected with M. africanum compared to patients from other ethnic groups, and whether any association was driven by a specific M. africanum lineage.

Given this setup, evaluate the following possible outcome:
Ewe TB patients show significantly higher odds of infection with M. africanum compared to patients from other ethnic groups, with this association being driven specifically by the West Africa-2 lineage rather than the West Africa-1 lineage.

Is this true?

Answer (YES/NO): NO